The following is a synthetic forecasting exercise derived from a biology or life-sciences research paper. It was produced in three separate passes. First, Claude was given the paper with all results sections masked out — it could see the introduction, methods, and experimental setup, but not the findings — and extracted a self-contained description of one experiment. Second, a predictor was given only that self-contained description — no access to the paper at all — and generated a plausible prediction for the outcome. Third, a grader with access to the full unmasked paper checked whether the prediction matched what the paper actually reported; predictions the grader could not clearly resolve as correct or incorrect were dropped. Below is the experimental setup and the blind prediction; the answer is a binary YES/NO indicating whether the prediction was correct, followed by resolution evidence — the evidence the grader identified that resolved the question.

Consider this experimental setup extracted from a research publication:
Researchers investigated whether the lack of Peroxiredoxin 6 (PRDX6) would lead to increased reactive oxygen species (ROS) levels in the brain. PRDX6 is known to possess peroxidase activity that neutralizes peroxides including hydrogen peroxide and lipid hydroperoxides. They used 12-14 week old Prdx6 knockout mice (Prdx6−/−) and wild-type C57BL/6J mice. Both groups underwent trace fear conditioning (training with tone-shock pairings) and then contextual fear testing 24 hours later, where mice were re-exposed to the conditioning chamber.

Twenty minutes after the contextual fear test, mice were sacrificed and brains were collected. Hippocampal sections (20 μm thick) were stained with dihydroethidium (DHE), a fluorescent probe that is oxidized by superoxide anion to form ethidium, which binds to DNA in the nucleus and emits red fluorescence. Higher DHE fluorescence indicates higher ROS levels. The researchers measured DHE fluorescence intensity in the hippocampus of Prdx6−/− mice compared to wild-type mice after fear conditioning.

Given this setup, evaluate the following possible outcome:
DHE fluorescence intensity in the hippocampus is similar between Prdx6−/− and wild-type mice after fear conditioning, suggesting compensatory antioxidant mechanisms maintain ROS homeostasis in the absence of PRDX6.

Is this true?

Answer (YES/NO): YES